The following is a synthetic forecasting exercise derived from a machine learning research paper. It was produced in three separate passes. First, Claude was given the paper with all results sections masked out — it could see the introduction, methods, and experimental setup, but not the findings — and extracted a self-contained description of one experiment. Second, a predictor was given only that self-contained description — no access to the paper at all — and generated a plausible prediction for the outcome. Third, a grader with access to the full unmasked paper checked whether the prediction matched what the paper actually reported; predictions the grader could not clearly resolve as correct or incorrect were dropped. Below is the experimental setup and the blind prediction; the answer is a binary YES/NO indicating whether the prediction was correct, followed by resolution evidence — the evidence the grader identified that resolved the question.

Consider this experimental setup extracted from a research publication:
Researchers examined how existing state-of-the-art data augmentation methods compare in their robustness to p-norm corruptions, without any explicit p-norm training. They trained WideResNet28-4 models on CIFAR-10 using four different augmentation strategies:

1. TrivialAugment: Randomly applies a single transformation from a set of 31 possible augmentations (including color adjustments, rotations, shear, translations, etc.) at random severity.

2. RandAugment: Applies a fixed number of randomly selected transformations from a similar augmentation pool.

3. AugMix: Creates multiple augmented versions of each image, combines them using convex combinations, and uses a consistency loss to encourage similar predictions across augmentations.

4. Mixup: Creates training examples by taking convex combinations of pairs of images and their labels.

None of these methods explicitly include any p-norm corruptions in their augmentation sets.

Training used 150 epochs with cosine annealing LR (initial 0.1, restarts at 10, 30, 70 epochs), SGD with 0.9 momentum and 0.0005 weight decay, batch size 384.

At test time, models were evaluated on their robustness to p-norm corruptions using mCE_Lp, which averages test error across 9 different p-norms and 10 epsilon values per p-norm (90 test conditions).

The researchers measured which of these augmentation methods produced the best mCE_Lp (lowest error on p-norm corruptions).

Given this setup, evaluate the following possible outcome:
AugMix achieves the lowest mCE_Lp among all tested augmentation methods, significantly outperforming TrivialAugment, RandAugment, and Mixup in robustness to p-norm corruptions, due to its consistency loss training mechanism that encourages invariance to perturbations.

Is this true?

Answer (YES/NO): YES